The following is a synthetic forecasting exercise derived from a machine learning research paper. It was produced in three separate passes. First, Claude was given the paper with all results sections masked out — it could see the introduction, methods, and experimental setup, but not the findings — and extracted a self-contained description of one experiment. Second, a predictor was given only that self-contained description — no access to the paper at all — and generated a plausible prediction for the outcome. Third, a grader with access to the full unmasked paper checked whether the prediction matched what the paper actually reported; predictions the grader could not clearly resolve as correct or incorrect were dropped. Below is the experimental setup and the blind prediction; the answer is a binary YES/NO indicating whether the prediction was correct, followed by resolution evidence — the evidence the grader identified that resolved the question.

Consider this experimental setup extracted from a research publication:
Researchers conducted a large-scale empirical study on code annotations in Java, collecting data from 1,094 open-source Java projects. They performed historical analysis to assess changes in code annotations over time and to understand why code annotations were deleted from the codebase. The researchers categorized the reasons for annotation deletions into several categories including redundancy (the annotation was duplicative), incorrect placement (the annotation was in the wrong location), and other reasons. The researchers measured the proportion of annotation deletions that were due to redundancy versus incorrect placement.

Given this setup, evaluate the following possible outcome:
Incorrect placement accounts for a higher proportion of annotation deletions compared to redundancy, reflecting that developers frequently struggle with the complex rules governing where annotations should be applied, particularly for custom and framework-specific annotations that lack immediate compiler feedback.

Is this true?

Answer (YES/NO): YES